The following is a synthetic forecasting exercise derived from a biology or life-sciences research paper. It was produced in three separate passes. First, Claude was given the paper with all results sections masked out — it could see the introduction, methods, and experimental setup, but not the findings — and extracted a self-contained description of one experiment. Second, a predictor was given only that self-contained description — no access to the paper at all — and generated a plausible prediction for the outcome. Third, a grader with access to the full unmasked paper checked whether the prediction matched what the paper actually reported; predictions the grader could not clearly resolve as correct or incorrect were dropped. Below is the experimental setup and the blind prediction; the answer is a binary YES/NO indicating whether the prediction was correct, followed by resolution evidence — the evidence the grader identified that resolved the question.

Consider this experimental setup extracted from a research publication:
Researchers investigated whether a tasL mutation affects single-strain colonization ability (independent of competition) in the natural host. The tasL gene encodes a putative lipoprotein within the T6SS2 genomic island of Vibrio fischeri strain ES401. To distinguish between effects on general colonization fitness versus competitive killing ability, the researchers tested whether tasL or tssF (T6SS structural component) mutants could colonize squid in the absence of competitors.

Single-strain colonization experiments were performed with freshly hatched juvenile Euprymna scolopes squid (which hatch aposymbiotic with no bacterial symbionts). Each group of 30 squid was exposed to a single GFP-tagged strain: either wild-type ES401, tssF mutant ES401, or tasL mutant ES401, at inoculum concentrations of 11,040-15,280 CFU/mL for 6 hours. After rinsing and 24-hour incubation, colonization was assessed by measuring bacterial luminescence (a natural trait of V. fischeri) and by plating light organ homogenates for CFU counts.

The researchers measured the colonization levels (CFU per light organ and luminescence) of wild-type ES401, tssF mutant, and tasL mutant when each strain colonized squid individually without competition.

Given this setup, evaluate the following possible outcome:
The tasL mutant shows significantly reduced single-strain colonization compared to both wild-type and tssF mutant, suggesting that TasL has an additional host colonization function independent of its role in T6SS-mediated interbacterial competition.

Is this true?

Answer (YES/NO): NO